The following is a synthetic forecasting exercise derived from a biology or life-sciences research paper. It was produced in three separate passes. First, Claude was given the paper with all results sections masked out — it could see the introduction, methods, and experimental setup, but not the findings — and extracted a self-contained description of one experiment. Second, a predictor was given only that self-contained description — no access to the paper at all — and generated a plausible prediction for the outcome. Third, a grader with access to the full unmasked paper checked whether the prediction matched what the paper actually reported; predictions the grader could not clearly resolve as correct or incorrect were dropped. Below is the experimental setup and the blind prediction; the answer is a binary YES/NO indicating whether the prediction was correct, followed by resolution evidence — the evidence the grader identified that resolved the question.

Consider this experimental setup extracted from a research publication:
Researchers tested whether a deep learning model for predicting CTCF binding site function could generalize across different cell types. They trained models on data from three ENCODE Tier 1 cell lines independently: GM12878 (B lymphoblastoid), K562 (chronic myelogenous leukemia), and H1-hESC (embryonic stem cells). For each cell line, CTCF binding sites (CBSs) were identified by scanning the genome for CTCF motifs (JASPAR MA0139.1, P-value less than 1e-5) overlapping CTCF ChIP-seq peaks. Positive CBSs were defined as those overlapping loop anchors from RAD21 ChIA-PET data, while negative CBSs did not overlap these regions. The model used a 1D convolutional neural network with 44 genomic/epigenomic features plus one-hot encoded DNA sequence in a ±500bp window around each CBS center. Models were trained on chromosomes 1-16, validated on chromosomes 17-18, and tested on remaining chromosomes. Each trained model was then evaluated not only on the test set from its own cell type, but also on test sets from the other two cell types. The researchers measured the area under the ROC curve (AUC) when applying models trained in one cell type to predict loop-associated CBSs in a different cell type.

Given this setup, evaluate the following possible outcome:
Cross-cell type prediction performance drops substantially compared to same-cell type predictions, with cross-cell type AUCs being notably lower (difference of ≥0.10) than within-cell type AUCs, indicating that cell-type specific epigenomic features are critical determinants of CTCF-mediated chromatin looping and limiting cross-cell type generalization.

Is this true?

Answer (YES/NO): NO